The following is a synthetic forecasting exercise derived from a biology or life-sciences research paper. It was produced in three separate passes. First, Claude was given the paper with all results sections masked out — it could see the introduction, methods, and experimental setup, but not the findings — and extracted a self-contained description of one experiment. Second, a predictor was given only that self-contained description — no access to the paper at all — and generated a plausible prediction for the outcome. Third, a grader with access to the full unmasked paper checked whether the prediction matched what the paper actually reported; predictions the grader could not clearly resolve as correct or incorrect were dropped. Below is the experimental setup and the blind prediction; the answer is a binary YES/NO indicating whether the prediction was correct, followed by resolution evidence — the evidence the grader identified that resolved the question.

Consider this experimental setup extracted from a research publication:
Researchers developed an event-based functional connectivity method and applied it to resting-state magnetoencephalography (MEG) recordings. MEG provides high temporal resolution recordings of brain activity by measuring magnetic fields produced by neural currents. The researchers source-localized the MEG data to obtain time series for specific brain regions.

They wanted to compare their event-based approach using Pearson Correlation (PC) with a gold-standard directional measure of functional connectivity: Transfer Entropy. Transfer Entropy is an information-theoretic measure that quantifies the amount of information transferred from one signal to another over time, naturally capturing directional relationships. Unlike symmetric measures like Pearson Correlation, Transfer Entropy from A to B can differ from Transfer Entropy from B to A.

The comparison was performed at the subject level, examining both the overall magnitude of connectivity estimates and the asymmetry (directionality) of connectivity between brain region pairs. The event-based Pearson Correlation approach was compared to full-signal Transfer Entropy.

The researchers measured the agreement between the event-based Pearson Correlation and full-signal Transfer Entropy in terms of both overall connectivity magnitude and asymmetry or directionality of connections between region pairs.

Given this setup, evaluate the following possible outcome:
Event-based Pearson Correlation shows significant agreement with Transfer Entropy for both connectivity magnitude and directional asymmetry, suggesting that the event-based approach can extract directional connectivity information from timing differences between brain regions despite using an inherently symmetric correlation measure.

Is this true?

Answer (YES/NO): NO